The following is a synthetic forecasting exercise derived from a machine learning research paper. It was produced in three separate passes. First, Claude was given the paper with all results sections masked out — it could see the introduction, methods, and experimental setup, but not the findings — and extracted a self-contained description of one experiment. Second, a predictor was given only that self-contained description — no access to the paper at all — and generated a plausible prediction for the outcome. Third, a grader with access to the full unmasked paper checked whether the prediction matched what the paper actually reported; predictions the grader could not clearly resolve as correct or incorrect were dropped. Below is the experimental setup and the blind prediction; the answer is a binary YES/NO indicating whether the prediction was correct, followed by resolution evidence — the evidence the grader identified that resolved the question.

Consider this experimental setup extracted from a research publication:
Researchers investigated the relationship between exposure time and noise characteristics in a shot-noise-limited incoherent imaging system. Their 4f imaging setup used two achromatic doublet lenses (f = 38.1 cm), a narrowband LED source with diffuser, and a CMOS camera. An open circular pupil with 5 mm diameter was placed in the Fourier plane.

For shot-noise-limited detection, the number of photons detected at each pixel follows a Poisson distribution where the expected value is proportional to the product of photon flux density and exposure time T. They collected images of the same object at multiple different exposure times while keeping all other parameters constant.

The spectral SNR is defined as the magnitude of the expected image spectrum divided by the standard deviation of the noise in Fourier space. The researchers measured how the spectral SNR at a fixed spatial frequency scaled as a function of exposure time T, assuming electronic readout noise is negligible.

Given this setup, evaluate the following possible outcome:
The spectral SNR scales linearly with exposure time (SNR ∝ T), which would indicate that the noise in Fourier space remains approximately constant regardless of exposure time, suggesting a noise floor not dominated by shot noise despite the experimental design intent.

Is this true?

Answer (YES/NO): NO